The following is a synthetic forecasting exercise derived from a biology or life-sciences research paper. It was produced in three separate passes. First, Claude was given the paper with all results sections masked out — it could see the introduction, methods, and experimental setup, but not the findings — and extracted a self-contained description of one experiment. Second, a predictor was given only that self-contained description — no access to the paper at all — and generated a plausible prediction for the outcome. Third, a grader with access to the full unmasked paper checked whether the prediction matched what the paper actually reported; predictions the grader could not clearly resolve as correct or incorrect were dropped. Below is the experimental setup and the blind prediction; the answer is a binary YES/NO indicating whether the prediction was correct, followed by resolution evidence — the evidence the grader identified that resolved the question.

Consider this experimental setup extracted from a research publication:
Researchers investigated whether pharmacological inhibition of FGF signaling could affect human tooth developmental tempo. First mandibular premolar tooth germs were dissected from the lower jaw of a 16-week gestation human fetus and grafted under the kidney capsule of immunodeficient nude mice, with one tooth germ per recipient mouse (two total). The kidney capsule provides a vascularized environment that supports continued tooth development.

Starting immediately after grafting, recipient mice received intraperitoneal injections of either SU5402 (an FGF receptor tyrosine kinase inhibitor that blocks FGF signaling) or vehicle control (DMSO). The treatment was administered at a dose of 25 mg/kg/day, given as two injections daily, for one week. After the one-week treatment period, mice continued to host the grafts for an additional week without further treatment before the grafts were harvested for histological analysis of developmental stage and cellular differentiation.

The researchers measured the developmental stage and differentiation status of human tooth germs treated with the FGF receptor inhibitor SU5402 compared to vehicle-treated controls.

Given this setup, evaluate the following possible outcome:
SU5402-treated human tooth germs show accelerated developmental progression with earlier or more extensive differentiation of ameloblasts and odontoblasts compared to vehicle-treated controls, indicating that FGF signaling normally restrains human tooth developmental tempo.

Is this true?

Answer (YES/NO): YES